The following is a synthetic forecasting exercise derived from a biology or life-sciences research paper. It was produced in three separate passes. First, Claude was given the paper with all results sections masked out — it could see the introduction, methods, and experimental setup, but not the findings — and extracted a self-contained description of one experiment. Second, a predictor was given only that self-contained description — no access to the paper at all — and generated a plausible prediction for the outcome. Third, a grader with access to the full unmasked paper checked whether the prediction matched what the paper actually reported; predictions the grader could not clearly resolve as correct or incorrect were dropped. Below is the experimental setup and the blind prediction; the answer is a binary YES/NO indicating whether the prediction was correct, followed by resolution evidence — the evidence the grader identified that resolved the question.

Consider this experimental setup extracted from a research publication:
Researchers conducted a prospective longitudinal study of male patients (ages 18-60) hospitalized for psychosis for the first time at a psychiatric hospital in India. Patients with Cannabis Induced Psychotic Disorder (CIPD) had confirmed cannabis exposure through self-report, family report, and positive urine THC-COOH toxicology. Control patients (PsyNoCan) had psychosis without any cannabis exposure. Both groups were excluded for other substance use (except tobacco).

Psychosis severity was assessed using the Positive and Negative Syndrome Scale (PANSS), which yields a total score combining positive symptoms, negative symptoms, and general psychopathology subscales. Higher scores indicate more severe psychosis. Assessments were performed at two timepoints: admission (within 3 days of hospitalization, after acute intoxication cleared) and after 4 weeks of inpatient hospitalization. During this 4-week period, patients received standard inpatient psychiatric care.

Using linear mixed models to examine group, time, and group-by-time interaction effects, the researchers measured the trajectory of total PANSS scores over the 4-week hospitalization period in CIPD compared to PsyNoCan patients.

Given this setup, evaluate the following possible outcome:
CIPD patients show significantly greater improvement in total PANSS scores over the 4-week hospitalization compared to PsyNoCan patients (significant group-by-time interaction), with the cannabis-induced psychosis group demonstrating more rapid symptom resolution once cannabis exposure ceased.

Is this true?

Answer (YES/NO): NO